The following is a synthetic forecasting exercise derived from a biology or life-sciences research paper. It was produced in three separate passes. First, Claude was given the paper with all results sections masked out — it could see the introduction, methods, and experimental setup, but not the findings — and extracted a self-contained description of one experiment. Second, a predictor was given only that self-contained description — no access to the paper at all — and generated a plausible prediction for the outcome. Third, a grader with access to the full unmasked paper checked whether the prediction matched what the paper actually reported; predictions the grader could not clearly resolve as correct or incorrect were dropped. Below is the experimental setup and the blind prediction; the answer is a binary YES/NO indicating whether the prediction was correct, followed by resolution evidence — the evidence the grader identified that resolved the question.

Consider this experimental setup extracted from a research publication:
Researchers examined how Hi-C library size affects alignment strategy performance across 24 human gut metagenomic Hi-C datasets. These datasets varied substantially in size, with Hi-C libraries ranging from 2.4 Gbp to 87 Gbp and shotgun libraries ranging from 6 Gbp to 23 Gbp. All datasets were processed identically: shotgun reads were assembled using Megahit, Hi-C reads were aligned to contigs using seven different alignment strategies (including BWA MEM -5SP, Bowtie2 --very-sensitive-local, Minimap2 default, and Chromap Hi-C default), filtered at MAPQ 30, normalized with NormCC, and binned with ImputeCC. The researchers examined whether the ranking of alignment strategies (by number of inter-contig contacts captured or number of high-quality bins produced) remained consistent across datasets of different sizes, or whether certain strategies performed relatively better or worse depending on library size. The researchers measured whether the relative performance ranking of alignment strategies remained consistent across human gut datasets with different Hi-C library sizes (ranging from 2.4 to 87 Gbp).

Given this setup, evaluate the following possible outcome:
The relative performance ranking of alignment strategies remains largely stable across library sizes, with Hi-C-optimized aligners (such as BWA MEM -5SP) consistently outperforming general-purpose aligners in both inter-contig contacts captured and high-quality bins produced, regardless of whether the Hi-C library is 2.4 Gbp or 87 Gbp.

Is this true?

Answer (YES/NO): NO